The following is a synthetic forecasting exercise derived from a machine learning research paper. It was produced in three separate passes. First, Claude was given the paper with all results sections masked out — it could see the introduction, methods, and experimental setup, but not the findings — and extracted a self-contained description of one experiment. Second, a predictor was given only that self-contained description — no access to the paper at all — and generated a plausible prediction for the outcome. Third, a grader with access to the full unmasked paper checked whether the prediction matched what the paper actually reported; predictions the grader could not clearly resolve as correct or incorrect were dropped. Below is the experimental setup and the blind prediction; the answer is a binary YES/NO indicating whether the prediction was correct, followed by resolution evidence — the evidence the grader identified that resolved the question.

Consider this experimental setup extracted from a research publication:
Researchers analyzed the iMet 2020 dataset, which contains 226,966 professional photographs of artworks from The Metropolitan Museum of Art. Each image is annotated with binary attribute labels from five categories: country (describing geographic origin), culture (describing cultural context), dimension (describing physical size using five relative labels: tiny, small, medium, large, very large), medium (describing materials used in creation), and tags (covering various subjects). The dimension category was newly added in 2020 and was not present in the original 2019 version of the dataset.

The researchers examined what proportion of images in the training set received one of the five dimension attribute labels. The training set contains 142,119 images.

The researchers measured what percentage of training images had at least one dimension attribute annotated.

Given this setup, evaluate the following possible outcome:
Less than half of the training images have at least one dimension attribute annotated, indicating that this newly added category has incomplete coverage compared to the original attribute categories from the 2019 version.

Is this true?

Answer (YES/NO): NO